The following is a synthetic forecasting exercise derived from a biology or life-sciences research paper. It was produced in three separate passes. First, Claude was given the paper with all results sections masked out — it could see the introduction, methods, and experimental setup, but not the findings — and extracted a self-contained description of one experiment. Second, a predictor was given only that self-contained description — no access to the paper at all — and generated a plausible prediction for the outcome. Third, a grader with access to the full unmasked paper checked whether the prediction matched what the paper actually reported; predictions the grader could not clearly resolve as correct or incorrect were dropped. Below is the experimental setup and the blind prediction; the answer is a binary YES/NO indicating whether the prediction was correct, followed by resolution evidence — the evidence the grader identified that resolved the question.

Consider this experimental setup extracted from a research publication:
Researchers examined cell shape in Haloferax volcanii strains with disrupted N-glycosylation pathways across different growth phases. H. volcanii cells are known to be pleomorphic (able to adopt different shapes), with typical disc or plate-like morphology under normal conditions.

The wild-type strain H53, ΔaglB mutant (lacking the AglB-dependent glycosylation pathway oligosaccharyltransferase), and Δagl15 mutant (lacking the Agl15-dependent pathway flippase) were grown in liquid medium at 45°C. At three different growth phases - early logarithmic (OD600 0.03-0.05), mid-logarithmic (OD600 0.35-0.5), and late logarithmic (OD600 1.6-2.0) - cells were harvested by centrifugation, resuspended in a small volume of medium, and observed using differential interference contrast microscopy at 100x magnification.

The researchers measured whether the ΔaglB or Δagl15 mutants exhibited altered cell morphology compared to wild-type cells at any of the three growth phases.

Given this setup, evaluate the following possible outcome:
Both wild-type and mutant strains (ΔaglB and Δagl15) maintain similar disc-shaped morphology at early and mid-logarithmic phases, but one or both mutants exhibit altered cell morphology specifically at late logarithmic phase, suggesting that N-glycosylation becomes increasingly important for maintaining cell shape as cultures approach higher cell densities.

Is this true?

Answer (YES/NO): NO